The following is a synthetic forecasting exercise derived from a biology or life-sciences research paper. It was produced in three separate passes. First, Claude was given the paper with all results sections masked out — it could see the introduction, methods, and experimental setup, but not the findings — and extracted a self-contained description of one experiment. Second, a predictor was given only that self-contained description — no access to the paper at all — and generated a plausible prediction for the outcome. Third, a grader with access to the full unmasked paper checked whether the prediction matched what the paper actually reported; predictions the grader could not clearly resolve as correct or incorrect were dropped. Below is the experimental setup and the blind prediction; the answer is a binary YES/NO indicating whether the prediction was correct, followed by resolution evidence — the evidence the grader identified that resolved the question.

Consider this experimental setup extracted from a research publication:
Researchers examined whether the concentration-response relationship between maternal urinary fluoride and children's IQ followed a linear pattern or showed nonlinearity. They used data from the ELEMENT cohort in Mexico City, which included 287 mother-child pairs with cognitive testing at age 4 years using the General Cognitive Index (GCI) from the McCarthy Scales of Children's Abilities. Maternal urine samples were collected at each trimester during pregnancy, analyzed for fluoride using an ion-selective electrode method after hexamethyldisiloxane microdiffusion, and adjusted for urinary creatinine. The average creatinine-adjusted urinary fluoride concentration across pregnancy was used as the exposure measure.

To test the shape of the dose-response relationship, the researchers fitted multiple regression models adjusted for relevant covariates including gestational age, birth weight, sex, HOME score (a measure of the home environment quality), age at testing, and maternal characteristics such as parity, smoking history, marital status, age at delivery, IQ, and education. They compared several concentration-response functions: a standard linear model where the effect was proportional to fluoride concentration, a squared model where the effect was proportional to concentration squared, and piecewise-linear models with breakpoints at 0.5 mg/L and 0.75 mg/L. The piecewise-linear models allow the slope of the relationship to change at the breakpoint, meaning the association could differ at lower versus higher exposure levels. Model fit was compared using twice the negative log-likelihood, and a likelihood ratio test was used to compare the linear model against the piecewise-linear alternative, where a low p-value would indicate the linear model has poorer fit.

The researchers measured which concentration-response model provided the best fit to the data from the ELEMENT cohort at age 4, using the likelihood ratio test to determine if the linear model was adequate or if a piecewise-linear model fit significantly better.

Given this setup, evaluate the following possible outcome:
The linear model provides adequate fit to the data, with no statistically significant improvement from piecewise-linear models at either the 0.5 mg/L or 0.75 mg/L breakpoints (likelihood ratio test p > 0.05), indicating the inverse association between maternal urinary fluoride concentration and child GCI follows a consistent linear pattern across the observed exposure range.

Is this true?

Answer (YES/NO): YES